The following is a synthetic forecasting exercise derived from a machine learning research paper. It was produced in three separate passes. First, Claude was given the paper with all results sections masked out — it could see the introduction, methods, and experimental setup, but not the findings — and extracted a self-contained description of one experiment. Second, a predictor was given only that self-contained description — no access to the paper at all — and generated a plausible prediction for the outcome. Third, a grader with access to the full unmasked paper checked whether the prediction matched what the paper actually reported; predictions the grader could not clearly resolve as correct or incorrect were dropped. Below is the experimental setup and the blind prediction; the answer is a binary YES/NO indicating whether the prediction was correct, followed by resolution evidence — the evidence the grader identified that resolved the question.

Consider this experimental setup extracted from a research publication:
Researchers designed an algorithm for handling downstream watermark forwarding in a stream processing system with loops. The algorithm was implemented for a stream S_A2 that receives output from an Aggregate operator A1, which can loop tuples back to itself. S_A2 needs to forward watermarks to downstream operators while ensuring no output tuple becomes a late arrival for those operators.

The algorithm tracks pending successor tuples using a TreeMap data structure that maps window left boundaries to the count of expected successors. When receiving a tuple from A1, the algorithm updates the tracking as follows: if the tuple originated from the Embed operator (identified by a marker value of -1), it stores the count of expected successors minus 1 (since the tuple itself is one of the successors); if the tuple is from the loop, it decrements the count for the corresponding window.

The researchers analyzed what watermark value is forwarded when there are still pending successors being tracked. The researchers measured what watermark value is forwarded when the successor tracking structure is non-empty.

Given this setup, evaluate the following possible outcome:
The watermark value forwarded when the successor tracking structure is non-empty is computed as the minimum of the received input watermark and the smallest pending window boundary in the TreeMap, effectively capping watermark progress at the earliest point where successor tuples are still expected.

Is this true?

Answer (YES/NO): NO